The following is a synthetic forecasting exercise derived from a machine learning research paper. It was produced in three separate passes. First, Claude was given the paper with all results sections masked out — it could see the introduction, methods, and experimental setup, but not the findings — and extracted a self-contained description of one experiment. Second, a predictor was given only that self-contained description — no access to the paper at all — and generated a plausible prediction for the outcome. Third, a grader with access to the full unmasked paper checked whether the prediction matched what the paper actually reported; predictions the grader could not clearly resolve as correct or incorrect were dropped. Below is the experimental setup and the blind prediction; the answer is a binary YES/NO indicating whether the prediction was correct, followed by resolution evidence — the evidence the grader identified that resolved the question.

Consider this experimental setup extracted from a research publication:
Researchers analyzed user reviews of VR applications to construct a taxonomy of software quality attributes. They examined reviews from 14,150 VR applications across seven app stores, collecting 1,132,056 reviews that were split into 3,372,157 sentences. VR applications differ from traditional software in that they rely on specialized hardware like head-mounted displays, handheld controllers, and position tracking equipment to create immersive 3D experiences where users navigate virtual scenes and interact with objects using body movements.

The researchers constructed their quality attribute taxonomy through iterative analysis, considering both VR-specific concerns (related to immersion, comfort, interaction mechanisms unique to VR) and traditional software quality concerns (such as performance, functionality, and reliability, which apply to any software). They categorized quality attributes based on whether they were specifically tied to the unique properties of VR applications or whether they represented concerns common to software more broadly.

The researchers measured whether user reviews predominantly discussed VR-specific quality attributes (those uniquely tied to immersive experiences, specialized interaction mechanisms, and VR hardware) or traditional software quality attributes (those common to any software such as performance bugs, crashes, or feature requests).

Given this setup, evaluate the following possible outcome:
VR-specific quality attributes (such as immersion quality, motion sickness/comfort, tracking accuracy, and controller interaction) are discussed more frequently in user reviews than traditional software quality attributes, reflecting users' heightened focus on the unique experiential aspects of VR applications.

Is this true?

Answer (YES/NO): YES